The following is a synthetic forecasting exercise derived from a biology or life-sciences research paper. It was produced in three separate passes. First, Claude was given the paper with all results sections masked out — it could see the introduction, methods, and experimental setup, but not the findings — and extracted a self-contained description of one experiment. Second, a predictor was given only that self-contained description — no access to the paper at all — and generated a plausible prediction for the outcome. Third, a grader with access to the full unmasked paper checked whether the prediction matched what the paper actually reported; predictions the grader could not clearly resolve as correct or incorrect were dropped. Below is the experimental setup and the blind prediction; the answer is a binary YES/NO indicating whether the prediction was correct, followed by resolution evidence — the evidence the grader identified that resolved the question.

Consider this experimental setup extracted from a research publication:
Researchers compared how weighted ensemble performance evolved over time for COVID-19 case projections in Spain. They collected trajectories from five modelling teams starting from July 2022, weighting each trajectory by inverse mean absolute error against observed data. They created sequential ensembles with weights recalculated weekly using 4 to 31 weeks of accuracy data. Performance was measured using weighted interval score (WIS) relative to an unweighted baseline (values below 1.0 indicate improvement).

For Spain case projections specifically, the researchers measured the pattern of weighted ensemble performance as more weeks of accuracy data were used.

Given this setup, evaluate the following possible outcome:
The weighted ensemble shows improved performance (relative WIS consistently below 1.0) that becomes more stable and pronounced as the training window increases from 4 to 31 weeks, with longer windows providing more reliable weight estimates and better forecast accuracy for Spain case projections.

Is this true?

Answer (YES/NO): NO